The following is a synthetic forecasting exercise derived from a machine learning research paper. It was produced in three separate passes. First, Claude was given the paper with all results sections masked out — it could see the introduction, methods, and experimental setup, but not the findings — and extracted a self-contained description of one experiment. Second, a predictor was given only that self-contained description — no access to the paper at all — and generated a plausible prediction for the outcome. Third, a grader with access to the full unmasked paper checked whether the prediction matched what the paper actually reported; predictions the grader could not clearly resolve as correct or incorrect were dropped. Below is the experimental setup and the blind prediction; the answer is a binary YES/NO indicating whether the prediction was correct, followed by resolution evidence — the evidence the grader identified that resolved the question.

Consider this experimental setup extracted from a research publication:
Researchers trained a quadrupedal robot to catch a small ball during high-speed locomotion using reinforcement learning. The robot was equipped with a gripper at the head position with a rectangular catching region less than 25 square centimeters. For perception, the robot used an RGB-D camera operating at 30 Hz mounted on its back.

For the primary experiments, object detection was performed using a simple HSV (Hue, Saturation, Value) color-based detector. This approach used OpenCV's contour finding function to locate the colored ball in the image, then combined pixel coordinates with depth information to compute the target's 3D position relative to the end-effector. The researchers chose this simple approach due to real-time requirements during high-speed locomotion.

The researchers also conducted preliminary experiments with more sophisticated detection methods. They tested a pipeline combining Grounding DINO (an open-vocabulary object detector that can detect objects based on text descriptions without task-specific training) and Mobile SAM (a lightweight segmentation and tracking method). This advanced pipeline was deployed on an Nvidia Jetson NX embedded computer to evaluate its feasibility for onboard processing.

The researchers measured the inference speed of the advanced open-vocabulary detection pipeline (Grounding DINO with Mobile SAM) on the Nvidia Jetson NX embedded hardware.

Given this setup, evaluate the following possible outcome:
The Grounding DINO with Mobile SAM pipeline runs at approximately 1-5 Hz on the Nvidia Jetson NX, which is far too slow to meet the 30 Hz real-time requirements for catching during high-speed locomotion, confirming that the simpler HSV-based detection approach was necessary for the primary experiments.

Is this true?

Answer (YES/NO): NO